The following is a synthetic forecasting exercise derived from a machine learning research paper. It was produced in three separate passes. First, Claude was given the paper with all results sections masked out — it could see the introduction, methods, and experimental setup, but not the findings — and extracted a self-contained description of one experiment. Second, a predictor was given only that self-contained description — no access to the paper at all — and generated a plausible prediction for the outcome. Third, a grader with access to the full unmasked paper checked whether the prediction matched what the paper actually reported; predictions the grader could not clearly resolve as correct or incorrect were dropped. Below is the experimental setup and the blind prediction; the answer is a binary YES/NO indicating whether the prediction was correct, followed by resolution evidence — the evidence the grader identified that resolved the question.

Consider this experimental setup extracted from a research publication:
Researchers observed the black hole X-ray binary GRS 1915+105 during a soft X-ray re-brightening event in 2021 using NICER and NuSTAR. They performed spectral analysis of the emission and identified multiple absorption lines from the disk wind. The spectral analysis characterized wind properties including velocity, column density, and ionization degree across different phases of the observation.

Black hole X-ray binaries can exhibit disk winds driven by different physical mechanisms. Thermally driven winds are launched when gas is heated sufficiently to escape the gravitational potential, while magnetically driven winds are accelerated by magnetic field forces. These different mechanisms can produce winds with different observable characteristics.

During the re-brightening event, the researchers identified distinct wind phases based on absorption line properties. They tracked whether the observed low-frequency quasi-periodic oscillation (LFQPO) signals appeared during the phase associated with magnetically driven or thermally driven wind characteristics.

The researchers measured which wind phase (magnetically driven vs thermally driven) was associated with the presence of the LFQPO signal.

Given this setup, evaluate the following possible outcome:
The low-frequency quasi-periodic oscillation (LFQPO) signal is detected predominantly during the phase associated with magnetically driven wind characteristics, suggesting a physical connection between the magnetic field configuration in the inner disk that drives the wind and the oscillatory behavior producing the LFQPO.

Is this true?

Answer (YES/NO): YES